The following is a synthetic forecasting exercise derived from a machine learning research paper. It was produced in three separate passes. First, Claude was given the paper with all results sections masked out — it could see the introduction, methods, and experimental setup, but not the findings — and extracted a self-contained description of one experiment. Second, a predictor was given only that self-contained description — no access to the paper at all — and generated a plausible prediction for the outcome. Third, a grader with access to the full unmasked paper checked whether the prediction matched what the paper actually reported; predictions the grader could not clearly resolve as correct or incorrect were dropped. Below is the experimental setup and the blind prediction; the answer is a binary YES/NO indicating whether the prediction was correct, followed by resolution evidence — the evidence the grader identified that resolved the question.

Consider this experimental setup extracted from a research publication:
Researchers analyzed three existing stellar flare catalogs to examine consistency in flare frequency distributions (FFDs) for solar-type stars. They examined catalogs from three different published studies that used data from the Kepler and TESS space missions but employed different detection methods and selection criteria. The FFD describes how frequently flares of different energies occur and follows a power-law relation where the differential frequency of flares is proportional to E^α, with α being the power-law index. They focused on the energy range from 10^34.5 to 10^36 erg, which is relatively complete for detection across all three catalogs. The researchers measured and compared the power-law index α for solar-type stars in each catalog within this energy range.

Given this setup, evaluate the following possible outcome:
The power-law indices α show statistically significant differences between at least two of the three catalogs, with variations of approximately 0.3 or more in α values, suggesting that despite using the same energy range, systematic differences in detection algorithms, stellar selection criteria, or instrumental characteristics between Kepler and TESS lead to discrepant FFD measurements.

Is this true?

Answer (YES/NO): YES